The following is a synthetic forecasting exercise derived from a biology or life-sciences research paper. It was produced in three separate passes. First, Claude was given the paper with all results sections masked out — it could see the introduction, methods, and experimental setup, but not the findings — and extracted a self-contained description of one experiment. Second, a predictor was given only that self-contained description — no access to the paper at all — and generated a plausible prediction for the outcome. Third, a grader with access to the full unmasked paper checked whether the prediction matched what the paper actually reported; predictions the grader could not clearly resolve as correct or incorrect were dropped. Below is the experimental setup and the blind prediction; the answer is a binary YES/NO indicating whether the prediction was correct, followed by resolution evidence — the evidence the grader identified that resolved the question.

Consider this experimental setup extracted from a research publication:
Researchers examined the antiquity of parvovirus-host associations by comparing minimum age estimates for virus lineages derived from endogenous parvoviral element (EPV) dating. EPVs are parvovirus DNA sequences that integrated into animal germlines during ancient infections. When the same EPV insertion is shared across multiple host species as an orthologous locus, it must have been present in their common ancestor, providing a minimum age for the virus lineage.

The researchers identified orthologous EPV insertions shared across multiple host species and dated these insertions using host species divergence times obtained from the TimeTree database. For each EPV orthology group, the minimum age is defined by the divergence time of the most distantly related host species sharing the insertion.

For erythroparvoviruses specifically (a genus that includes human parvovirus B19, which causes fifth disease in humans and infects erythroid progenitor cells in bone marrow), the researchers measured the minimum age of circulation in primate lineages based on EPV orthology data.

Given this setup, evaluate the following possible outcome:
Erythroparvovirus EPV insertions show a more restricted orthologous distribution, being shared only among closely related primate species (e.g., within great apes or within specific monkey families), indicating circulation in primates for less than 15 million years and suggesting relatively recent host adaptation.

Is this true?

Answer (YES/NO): NO